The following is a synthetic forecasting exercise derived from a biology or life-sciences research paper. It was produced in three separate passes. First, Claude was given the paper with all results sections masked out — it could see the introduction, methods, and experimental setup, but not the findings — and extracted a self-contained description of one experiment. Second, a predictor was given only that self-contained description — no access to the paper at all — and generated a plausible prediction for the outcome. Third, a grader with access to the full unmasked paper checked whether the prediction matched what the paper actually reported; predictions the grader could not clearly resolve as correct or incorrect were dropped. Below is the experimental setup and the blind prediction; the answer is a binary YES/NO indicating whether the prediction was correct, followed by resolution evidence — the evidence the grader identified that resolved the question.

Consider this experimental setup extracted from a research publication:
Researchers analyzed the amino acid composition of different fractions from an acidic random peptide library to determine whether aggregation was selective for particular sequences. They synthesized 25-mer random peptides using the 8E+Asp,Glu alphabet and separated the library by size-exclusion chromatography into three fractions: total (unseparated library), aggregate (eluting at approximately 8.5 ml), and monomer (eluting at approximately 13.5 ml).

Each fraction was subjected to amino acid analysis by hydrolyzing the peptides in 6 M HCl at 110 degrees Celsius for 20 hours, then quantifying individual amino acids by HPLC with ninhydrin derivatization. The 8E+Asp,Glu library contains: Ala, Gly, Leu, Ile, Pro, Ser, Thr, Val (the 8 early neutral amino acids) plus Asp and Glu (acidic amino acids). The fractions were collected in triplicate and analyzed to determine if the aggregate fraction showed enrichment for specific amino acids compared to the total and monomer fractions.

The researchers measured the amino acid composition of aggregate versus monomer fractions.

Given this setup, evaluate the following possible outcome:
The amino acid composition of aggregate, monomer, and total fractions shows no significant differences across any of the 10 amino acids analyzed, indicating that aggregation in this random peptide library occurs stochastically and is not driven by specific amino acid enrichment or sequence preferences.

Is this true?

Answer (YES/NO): NO